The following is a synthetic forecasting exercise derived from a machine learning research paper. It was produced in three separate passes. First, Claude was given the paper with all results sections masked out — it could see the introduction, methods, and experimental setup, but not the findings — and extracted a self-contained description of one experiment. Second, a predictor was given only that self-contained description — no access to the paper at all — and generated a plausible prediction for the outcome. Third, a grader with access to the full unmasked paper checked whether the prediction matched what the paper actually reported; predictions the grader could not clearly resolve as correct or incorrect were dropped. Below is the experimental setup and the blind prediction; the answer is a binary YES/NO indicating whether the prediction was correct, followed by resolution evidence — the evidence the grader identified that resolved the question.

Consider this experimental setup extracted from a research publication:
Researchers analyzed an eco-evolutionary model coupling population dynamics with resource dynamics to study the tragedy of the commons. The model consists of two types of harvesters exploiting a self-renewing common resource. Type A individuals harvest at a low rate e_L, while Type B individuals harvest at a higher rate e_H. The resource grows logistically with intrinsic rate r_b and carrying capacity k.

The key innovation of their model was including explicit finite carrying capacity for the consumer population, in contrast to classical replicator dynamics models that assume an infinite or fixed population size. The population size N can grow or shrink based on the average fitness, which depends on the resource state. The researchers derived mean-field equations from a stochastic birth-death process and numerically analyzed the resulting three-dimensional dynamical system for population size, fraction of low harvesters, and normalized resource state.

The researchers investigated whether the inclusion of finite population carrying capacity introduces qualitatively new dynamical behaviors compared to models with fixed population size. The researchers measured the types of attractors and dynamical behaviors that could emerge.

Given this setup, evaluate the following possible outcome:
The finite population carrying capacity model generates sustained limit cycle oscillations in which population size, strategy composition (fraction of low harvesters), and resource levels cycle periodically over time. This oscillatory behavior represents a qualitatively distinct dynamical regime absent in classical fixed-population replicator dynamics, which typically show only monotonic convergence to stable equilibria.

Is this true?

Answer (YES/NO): NO